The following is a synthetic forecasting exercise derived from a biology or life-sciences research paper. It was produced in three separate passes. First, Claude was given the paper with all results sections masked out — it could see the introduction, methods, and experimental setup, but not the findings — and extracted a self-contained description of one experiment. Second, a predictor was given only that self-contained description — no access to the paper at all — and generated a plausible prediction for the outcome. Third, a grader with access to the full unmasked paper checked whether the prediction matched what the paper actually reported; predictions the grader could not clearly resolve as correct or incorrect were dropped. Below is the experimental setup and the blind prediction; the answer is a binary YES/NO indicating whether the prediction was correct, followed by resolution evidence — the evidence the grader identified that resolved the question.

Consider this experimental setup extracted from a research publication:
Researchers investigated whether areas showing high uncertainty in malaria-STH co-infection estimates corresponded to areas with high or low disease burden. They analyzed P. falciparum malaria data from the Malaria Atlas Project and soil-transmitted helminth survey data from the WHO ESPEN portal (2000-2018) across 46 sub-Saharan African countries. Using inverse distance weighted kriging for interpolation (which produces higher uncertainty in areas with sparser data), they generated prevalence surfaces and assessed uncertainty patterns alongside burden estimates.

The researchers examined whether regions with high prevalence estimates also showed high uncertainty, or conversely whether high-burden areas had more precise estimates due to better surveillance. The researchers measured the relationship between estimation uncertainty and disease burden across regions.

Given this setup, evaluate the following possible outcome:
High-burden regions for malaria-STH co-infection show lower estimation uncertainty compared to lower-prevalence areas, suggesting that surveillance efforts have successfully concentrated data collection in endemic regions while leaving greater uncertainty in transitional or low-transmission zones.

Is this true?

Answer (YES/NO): NO